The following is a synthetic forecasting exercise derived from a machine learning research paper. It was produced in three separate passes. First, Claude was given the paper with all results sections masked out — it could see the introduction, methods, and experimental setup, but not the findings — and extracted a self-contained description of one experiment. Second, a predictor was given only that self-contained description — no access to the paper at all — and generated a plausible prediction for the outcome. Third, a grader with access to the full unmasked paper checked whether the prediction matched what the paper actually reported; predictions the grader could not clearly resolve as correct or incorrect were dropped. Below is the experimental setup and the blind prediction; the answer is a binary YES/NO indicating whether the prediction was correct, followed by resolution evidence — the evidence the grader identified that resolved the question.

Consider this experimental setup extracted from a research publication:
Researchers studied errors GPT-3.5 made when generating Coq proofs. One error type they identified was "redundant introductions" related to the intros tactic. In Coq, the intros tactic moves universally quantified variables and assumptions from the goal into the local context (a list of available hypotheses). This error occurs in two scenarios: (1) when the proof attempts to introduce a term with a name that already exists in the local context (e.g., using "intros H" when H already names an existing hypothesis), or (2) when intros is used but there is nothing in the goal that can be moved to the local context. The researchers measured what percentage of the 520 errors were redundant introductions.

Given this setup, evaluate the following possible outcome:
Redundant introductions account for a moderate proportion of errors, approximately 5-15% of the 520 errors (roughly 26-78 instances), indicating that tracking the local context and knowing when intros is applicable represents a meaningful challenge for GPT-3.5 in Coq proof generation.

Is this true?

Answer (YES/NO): YES